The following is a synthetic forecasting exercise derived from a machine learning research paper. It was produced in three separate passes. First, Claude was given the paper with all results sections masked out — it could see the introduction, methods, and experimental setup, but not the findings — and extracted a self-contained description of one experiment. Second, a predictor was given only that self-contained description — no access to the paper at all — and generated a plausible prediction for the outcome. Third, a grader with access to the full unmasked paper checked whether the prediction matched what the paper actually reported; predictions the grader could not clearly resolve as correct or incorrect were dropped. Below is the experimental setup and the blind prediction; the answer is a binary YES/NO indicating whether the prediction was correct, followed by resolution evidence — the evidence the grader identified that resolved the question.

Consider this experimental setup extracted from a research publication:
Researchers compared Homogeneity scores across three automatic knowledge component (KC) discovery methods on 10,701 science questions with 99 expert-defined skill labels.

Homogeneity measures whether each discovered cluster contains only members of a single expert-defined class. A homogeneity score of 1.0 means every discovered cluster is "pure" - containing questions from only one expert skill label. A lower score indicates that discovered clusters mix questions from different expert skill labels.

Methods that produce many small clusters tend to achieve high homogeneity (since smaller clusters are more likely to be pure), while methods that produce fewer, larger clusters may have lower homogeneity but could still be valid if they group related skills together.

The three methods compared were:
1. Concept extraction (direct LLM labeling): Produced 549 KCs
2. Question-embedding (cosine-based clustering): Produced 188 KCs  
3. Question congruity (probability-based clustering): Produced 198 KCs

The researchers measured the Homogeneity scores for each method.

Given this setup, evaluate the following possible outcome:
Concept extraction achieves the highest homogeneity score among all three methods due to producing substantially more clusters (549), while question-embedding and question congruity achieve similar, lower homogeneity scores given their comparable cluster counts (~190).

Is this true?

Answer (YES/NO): NO